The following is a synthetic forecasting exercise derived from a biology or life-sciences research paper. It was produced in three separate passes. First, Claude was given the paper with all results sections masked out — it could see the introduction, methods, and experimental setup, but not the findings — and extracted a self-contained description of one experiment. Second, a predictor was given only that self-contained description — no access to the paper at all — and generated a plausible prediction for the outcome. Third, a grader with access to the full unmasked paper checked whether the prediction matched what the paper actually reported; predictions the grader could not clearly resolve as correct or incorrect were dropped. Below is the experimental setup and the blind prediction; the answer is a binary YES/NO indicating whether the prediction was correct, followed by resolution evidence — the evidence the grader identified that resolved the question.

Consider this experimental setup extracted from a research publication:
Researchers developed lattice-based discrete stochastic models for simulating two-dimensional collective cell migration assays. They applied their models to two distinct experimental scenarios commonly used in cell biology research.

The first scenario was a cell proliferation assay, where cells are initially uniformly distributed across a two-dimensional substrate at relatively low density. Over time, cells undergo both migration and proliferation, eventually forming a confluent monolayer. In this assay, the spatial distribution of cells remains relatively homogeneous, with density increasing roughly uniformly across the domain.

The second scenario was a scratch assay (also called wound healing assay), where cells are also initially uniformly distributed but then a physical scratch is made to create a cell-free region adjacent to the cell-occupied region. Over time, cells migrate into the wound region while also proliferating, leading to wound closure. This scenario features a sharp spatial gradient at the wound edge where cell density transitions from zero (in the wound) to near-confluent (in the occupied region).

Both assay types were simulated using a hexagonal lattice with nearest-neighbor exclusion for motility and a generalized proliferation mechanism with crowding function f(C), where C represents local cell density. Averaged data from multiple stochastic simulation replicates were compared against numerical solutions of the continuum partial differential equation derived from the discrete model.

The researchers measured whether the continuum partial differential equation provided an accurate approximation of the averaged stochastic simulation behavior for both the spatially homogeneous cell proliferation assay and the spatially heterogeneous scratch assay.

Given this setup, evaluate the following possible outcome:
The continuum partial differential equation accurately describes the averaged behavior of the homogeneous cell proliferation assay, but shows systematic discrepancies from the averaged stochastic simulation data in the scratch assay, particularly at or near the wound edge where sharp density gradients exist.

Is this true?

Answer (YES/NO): NO